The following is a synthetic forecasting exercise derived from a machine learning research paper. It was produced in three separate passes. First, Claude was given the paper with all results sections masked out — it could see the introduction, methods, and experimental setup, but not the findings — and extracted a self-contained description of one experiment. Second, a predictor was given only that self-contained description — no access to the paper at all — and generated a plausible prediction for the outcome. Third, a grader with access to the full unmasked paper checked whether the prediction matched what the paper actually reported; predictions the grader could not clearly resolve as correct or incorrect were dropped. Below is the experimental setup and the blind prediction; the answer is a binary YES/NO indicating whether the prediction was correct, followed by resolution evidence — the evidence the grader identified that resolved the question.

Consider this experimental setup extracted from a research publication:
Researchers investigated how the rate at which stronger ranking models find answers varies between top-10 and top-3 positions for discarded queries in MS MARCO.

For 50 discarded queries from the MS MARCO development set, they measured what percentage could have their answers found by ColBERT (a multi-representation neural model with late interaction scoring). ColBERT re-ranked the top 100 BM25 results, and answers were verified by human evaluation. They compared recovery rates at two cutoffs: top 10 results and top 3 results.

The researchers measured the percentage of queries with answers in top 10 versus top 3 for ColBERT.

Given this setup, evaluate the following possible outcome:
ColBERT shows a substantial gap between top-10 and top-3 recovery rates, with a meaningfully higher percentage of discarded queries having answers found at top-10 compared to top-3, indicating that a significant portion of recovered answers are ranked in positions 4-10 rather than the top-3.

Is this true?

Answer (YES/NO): NO